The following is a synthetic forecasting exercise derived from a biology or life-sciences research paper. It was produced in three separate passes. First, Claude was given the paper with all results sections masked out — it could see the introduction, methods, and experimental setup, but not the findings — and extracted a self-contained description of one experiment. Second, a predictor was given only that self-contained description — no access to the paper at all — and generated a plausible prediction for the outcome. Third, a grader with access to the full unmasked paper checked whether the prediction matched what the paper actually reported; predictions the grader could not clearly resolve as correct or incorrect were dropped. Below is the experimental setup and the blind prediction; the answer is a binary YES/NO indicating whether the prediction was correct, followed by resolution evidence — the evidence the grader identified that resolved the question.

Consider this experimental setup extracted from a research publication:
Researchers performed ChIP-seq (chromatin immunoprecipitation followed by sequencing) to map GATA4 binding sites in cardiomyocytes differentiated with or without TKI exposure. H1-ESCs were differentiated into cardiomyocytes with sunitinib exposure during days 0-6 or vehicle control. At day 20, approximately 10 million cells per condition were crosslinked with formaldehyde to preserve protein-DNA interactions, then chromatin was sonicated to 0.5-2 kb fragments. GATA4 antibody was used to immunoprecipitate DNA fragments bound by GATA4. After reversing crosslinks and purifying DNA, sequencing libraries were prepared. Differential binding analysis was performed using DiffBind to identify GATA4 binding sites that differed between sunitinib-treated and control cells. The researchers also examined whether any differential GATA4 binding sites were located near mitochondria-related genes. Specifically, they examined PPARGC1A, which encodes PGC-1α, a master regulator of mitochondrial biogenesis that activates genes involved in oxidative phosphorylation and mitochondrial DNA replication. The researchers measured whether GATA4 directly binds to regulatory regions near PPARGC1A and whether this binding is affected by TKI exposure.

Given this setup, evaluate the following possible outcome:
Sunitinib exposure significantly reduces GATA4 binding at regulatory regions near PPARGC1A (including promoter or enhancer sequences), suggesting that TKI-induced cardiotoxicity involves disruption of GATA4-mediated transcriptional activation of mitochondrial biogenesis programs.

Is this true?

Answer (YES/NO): YES